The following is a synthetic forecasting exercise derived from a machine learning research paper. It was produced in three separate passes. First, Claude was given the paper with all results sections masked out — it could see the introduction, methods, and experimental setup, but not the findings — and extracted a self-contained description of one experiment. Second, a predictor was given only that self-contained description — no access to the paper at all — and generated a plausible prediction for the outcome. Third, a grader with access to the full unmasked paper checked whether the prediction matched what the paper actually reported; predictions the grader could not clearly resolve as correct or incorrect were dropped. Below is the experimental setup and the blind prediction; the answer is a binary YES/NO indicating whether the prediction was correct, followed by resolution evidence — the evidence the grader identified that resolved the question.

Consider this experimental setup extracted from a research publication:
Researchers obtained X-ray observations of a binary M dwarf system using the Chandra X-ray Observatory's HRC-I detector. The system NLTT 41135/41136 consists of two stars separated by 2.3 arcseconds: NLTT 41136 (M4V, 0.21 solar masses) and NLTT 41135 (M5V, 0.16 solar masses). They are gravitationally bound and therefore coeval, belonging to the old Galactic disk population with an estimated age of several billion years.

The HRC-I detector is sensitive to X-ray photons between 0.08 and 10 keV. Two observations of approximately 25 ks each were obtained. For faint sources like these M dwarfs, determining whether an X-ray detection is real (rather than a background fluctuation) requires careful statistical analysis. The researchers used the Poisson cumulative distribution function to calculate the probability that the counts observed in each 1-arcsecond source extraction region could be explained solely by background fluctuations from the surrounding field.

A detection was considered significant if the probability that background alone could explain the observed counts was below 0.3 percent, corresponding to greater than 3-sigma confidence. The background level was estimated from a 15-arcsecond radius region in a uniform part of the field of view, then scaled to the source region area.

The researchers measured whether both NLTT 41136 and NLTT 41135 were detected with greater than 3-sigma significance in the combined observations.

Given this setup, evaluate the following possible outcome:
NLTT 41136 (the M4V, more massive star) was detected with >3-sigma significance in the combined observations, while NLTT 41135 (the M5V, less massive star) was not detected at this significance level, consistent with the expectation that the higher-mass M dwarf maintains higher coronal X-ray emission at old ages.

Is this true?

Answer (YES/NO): NO